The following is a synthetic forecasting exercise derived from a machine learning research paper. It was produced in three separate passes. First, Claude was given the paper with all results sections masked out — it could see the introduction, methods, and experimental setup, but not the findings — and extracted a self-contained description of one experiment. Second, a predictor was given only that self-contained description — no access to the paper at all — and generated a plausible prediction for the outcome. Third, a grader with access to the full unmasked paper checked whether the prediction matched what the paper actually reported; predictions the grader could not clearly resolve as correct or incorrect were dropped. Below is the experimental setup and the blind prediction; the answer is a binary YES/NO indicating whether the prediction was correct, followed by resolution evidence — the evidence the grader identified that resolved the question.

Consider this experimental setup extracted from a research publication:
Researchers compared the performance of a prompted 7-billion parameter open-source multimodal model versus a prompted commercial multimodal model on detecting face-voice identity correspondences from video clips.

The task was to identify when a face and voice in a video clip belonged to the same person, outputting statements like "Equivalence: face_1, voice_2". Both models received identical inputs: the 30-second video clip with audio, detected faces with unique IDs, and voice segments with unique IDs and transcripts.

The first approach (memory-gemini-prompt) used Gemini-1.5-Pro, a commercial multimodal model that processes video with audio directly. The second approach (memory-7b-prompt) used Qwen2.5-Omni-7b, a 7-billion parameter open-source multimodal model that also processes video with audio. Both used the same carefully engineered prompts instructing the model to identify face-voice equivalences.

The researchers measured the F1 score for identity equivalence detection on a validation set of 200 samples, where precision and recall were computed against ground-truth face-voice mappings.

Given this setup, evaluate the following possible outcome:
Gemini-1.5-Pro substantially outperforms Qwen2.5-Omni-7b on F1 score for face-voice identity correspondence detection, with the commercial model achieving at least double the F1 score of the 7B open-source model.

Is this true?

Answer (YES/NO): YES